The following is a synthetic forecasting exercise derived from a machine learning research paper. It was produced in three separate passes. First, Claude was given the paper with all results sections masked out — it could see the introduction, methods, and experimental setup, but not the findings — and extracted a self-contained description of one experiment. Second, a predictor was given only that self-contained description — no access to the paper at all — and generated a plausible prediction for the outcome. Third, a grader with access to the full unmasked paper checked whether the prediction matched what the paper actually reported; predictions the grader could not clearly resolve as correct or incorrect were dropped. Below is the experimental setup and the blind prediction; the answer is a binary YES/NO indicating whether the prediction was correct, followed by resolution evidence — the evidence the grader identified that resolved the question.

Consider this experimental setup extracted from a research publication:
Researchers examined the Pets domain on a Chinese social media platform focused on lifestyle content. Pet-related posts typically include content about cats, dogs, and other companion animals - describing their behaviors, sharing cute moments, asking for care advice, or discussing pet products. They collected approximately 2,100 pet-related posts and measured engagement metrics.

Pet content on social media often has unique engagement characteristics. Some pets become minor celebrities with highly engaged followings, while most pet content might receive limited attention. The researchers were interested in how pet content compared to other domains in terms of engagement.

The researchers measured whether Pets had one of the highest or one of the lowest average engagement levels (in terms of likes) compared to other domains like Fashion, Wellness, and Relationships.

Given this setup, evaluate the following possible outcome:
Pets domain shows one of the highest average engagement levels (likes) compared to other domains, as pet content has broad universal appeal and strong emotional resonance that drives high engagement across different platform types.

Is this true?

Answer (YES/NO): NO